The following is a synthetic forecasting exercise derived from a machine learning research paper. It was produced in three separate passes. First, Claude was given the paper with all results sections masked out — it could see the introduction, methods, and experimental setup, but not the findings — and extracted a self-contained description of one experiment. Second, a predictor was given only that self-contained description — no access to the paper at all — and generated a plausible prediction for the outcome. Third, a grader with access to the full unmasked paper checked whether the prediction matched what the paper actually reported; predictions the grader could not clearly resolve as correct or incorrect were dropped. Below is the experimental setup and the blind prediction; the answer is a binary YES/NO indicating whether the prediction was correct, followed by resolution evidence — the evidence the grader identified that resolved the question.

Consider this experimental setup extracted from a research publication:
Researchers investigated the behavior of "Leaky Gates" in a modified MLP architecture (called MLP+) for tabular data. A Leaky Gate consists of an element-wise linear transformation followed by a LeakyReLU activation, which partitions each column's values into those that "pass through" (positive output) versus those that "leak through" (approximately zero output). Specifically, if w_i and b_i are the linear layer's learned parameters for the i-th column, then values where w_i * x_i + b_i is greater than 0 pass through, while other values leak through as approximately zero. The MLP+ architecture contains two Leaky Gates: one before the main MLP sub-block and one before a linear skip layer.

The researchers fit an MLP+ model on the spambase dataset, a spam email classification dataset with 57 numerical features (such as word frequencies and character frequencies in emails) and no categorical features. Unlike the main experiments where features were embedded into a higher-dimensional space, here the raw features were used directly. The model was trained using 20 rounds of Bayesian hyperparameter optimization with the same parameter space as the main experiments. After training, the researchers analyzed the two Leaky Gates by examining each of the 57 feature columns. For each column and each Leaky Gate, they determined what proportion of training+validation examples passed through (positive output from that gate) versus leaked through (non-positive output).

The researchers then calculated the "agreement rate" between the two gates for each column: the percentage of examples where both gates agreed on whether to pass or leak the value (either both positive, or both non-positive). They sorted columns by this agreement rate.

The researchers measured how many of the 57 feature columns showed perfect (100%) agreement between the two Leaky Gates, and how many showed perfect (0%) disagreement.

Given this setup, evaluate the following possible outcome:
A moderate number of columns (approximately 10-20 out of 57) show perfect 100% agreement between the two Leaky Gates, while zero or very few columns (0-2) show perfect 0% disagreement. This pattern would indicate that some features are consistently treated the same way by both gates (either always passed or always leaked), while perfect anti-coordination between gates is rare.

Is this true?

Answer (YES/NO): YES